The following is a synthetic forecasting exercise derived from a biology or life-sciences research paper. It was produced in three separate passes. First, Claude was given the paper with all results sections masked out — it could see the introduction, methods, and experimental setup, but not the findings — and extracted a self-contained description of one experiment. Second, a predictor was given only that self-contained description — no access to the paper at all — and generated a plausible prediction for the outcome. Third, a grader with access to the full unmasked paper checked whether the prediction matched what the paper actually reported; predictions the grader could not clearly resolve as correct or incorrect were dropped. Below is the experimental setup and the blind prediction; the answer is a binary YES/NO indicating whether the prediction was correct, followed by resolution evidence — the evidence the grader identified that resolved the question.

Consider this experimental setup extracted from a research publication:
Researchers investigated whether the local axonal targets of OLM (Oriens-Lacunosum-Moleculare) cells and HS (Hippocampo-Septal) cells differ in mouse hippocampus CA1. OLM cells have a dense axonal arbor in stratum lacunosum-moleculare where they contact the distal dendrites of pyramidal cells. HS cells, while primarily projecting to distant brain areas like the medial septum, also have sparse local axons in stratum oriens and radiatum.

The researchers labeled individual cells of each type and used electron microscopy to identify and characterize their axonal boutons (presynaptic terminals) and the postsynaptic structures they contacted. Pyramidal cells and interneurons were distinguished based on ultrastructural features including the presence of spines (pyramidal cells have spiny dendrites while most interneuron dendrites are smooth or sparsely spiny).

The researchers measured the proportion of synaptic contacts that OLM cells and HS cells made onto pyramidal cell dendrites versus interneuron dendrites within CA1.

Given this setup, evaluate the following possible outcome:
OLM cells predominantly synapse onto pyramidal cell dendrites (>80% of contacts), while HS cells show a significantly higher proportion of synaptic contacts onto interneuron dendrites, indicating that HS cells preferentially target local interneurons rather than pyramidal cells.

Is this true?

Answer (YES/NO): NO